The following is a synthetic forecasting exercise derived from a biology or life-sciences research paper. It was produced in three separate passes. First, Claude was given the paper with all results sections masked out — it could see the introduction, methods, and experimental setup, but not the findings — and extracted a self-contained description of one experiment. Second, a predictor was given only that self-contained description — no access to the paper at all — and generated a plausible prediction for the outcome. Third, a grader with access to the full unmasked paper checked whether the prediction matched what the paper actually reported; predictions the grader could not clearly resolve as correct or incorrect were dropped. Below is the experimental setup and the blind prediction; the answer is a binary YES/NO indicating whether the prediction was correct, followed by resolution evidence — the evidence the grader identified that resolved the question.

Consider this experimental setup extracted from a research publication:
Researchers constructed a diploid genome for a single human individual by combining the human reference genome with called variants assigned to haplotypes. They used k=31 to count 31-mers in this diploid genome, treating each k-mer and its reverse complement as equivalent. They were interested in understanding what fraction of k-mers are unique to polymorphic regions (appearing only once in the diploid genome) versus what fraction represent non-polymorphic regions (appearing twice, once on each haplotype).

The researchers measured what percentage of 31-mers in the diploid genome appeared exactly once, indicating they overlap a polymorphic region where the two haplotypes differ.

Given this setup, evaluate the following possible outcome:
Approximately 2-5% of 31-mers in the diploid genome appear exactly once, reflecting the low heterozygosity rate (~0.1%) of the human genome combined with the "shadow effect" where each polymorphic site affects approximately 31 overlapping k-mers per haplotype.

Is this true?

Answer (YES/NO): YES